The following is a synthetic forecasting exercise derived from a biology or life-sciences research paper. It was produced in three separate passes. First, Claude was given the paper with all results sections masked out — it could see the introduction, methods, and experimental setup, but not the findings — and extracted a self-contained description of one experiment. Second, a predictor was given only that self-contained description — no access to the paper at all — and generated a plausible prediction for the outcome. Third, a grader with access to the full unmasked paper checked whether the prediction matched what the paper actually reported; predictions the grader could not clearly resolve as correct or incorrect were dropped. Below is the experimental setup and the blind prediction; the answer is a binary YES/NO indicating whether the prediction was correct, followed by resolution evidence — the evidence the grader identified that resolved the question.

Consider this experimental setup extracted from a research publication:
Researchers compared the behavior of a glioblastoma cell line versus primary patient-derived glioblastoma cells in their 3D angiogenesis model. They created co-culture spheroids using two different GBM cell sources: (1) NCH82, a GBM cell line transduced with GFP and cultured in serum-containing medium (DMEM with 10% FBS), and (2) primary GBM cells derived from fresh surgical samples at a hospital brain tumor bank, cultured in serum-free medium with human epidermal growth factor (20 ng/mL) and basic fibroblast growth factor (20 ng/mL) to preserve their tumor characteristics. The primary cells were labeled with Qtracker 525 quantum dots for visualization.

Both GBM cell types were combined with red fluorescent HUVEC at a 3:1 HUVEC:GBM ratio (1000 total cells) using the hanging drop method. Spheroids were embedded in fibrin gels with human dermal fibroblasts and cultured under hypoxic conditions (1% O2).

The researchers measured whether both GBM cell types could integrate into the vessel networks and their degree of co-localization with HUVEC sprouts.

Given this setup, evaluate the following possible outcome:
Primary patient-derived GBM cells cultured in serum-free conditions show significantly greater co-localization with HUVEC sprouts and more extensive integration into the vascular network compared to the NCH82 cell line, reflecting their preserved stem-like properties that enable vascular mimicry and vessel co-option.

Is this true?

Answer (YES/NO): YES